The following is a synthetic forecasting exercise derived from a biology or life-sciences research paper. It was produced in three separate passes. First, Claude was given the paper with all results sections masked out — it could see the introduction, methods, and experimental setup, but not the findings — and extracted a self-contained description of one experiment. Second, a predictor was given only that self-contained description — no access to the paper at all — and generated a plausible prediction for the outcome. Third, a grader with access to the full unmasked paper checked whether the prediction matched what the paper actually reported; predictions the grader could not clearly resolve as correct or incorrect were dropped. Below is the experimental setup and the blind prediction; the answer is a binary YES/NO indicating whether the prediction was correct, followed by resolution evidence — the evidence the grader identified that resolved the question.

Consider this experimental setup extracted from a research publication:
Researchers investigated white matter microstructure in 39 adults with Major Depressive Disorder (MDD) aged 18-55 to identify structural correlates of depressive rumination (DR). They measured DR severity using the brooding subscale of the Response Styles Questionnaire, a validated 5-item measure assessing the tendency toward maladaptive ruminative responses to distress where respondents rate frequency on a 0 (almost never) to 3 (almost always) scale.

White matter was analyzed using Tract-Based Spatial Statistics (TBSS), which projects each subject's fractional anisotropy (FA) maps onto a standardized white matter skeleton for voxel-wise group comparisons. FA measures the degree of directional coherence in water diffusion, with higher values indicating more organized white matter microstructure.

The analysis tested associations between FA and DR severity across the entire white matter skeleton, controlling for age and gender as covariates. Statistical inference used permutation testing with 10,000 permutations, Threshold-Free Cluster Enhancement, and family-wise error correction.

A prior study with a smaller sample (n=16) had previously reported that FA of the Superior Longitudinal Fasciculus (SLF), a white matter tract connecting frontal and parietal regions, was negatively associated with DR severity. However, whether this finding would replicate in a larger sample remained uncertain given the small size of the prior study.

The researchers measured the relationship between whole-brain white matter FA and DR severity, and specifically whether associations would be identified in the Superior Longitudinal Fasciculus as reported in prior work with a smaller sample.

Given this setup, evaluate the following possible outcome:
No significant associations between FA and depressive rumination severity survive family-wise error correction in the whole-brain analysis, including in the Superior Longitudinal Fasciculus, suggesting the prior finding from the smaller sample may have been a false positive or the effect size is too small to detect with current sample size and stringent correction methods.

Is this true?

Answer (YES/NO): NO